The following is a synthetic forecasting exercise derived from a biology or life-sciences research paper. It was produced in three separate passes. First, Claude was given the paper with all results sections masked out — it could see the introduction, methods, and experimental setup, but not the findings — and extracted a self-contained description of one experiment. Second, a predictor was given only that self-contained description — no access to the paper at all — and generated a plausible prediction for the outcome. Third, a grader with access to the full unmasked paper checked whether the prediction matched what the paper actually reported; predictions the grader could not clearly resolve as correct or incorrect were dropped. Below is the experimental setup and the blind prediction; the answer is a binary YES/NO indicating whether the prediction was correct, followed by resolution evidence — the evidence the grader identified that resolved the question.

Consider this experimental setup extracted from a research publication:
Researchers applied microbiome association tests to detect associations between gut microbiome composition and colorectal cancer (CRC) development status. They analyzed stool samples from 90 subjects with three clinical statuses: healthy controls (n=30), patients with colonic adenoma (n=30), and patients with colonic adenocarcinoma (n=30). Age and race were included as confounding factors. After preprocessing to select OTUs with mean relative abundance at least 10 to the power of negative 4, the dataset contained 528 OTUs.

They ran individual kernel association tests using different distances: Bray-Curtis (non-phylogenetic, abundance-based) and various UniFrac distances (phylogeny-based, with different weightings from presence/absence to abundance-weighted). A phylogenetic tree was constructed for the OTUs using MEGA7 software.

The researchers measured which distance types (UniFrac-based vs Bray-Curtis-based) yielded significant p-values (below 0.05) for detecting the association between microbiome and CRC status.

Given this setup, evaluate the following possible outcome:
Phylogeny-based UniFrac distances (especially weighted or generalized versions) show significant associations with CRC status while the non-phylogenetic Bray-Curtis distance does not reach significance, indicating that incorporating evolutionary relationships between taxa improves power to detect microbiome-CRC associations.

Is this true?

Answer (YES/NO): NO